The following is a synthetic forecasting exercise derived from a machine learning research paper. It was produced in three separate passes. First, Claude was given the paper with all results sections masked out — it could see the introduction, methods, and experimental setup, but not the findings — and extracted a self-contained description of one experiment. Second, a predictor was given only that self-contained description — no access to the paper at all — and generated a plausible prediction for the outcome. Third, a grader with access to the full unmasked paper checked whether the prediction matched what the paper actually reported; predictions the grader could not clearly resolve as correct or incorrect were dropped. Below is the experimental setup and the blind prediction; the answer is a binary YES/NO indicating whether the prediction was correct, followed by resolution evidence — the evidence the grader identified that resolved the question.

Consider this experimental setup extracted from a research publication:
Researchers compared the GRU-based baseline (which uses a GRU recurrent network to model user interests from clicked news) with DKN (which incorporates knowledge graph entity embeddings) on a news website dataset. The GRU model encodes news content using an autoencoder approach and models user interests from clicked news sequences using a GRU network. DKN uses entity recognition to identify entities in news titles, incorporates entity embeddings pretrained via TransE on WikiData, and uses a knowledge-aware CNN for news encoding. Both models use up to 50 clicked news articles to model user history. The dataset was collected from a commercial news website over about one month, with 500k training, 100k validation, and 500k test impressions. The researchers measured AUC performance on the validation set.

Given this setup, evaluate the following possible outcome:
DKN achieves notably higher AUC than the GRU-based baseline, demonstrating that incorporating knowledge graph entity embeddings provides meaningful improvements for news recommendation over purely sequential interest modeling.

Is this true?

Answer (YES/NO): YES